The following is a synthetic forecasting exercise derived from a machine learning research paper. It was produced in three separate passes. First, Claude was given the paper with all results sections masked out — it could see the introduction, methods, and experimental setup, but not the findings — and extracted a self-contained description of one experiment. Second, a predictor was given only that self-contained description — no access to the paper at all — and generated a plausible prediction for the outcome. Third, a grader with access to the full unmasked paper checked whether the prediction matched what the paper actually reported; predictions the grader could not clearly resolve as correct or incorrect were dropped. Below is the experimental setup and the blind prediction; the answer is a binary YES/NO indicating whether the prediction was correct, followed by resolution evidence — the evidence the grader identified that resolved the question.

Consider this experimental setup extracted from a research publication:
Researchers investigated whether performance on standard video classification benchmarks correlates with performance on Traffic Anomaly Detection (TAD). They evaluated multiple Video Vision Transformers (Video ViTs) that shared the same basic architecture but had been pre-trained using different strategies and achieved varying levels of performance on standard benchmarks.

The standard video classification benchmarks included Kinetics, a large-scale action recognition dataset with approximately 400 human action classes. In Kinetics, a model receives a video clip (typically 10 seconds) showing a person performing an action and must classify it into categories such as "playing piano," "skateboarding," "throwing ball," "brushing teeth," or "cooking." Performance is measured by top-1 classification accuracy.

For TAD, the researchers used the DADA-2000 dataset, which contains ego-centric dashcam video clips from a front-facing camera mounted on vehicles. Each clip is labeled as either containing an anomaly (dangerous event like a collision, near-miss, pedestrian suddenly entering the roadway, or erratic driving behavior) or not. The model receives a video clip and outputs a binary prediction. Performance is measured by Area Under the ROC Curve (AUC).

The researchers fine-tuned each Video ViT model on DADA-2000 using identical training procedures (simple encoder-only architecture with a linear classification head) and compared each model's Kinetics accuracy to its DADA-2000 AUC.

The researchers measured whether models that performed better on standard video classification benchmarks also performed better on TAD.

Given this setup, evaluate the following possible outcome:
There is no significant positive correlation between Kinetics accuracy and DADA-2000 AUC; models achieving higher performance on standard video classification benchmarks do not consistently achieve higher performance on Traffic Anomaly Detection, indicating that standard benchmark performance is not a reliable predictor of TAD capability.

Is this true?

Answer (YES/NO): YES